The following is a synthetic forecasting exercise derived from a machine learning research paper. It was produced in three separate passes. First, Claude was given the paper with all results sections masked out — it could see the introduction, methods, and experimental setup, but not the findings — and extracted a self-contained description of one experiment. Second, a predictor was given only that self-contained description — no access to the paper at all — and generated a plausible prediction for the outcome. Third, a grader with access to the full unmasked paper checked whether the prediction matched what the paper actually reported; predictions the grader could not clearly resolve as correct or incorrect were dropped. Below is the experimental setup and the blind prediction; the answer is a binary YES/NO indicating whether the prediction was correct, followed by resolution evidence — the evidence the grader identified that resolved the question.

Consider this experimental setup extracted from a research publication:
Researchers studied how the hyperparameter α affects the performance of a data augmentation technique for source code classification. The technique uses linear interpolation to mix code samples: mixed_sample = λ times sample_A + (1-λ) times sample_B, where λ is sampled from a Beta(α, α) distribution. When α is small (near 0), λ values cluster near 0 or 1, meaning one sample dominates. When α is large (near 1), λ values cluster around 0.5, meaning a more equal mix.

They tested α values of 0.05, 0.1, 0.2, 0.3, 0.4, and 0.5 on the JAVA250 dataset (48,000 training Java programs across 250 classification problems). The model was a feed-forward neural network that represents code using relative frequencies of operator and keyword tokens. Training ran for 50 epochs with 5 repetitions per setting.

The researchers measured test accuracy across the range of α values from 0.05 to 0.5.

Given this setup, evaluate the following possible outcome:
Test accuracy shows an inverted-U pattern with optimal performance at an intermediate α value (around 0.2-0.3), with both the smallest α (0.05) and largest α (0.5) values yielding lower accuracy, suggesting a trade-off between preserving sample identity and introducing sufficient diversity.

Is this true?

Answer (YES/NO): NO